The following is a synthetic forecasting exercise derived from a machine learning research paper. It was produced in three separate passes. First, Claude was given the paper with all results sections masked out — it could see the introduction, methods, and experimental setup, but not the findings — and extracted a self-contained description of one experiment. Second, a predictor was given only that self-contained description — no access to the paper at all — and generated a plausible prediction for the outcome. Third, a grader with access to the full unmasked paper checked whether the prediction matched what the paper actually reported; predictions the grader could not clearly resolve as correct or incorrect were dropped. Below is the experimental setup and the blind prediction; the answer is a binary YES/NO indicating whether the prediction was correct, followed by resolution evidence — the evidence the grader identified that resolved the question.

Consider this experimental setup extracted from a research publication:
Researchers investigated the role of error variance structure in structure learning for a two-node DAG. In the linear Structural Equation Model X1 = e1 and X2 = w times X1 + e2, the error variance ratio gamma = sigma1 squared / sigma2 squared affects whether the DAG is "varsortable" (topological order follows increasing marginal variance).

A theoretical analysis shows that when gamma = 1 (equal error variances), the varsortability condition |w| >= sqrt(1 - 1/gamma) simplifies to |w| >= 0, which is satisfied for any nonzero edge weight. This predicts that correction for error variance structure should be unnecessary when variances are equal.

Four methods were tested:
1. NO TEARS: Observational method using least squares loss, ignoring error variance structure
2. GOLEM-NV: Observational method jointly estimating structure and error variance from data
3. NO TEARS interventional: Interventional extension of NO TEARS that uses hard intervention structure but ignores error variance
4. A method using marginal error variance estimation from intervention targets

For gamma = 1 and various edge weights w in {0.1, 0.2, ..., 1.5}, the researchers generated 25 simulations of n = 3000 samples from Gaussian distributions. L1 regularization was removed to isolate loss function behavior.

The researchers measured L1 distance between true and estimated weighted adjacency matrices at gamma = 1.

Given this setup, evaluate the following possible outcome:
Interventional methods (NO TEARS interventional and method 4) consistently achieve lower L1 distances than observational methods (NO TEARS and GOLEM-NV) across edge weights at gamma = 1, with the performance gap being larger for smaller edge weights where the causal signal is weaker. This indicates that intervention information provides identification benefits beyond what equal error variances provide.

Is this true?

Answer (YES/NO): NO